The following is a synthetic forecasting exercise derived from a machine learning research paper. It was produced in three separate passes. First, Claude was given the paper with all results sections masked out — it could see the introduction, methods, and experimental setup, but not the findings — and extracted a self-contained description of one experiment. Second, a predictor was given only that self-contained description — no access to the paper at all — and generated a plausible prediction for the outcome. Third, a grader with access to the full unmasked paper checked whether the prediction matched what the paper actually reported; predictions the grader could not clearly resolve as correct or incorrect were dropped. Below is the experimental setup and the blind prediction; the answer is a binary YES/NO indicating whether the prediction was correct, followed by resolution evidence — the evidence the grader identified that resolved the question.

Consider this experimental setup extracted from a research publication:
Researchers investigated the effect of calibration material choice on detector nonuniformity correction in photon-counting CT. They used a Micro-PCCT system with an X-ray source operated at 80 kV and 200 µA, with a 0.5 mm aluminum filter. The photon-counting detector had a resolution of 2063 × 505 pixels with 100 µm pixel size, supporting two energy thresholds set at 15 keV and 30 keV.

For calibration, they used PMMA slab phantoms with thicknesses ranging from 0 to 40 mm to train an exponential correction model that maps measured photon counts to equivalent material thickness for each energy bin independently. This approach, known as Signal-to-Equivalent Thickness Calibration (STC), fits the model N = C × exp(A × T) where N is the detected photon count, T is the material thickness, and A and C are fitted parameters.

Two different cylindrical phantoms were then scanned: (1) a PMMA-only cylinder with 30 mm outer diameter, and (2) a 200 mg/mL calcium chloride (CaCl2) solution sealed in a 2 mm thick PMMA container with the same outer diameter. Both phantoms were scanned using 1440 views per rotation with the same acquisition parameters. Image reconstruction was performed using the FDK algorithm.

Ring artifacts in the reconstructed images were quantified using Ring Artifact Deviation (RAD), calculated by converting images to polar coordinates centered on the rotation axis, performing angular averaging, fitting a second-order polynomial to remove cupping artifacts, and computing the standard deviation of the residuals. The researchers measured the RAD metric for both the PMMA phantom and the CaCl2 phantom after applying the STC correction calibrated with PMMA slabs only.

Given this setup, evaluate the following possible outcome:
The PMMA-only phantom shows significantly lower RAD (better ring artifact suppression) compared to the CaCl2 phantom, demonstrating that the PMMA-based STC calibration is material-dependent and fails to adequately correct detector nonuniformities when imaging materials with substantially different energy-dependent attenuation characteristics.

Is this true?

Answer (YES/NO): YES